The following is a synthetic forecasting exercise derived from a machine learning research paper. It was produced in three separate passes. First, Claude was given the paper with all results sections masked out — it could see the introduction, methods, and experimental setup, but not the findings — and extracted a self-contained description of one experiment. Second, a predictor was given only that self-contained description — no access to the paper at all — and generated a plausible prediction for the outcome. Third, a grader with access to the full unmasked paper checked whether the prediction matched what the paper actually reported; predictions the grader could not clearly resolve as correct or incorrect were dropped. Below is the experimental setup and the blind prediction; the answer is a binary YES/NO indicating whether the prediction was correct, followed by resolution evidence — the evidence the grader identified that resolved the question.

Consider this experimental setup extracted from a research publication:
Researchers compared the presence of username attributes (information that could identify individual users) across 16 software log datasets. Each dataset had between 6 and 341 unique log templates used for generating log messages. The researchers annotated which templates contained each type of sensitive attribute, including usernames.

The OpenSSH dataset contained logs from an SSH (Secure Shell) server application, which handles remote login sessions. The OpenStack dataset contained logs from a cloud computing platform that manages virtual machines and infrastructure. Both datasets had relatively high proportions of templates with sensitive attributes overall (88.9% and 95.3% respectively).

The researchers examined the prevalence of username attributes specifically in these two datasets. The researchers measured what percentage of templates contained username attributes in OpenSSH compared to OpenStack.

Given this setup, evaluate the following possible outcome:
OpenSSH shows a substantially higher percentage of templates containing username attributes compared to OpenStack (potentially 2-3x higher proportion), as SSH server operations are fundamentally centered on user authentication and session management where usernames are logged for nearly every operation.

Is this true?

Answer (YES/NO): YES